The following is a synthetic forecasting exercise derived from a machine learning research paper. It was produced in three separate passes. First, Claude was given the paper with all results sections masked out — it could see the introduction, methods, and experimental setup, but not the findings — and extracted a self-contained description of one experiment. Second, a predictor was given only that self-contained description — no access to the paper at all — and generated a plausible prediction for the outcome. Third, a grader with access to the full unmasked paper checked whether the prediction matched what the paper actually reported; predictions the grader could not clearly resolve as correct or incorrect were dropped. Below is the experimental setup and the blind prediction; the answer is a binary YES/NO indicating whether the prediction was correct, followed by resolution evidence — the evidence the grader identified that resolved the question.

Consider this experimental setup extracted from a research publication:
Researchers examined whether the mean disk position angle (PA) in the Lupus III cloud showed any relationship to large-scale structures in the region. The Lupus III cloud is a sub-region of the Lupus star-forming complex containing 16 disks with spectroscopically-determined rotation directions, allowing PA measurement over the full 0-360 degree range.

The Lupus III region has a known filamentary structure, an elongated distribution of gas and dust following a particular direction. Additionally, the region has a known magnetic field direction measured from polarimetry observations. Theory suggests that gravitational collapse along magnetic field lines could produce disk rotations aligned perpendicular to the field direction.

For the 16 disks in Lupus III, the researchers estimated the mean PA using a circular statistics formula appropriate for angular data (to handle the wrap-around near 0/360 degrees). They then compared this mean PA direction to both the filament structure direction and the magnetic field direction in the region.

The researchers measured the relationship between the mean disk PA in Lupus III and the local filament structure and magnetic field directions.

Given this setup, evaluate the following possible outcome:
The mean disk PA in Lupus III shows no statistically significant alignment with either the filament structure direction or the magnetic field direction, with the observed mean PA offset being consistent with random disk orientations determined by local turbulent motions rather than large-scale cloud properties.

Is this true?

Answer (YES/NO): NO